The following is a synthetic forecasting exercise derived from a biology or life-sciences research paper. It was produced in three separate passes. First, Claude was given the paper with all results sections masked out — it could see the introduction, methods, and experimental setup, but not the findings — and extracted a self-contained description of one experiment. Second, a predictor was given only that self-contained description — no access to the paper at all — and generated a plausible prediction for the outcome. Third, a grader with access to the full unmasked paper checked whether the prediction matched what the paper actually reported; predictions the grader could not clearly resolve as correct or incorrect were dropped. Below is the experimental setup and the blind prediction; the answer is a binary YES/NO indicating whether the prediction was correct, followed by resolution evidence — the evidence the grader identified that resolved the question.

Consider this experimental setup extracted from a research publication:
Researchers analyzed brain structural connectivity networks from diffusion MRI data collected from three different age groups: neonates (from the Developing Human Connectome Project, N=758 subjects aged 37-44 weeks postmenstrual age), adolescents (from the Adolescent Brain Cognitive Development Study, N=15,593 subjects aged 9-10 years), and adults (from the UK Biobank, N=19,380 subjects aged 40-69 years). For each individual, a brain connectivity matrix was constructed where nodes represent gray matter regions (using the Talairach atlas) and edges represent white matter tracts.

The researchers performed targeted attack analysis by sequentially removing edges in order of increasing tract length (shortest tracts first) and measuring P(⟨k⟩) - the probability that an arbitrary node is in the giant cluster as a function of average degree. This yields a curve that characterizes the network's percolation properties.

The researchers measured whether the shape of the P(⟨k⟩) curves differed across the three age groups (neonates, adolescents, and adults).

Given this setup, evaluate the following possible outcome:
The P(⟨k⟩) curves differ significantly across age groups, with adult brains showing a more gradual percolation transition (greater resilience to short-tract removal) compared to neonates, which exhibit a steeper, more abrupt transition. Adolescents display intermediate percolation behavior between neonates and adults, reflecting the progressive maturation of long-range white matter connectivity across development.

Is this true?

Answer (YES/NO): NO